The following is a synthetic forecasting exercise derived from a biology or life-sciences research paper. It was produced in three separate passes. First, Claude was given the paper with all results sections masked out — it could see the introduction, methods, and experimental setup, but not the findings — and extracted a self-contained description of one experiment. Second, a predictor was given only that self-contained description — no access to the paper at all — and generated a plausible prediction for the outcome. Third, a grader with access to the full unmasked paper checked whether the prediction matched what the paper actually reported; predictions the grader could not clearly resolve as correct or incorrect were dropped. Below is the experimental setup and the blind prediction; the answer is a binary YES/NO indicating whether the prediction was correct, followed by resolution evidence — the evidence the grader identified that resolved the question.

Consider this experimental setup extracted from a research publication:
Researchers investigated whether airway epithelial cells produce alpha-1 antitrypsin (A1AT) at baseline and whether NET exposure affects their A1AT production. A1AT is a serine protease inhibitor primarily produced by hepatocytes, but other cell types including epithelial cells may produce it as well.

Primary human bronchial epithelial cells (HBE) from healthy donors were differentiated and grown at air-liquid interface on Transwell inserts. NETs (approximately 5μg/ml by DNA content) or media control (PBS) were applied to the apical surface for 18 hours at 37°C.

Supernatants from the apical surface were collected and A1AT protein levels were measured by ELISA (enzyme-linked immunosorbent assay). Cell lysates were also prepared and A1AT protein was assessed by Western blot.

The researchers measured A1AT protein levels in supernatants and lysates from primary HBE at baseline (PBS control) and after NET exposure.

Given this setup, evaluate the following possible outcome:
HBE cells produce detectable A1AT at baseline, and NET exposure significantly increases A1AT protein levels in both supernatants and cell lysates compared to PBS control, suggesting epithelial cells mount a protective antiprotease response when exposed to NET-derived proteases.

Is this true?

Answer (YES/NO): NO